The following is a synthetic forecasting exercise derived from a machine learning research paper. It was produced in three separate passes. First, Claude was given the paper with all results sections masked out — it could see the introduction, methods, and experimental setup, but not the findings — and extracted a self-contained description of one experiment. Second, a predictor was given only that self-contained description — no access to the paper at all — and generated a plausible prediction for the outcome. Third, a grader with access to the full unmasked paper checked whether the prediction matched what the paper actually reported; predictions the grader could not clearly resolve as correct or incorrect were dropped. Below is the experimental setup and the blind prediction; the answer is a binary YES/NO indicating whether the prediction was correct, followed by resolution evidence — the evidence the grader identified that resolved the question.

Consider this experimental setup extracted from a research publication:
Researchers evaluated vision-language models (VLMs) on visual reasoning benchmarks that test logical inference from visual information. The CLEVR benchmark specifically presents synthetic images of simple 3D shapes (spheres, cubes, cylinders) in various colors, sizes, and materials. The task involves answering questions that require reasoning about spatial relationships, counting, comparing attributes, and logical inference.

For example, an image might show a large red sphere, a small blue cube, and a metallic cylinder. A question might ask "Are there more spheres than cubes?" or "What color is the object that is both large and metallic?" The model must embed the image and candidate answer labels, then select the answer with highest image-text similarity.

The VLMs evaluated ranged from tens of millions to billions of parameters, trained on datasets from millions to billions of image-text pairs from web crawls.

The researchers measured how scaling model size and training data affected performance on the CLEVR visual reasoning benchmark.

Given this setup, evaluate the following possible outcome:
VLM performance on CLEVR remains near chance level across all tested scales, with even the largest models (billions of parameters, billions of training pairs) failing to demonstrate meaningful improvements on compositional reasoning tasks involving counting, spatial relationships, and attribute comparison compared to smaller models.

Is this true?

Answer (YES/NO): YES